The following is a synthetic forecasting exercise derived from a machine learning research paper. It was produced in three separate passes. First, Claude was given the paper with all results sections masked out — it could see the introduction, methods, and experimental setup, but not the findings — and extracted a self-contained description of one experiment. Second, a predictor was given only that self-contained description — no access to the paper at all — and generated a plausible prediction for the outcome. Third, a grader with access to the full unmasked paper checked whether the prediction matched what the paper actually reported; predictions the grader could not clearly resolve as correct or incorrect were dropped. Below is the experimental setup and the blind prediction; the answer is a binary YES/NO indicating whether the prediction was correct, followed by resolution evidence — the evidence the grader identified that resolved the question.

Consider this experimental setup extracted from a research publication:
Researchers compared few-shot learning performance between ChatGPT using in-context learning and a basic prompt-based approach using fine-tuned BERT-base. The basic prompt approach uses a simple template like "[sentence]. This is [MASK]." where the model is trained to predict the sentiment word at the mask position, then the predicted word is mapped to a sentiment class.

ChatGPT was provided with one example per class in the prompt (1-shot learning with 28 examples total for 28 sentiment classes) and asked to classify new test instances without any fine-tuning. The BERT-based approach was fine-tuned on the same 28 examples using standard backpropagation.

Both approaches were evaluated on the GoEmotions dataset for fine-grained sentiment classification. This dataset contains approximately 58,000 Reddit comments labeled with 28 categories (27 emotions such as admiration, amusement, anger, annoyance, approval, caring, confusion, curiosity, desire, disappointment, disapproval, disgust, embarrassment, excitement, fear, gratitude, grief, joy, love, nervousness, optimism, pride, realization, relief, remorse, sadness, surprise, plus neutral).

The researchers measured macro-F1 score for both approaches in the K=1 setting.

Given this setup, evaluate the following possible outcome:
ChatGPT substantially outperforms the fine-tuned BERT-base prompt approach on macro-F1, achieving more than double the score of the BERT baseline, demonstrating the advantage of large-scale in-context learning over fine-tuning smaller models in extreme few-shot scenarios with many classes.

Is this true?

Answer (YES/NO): NO